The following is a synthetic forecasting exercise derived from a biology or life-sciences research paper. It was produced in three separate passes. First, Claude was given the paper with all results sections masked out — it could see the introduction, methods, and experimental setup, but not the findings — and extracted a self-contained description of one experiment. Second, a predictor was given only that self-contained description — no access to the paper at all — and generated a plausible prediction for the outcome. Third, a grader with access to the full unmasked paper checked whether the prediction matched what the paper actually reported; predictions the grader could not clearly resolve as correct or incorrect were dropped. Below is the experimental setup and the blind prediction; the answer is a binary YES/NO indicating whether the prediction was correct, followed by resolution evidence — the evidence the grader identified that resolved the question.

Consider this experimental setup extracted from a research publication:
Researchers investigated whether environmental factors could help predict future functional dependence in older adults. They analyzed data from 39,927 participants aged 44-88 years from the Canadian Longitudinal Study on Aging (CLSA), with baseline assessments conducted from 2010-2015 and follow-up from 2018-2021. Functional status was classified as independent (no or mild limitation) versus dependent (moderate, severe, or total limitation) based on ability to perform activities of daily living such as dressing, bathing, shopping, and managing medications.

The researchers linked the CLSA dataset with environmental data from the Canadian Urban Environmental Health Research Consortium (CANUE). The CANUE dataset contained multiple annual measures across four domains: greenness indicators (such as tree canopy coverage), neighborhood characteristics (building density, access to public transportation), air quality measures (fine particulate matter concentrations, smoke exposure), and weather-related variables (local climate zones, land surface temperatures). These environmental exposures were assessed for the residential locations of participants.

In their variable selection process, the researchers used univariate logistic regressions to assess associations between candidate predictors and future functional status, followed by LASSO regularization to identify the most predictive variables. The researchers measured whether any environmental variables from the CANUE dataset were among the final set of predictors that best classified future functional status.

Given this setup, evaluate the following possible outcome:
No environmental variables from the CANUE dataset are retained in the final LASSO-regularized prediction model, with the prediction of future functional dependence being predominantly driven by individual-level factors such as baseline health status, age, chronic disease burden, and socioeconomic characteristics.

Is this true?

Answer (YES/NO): YES